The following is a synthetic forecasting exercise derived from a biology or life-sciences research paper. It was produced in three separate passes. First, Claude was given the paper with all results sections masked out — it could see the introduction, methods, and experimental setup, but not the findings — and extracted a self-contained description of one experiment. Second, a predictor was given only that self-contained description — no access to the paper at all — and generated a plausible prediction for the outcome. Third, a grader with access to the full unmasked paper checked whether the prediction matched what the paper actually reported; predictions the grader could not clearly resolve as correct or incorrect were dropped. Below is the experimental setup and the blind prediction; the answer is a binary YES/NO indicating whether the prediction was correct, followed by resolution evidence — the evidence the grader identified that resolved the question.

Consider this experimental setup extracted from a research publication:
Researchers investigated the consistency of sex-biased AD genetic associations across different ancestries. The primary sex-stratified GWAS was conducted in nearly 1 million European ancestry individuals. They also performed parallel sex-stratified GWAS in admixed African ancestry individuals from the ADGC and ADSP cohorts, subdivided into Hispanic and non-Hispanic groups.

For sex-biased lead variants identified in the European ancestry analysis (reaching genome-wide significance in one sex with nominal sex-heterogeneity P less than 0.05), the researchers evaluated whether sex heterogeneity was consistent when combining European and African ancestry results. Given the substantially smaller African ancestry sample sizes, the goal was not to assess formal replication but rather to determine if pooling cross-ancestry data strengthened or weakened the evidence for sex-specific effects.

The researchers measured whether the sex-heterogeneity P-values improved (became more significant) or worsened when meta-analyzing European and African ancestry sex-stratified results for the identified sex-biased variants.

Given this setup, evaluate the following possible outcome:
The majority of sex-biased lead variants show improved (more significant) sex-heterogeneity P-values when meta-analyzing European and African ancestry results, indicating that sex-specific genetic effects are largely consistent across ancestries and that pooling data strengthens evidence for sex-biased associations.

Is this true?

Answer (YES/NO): YES